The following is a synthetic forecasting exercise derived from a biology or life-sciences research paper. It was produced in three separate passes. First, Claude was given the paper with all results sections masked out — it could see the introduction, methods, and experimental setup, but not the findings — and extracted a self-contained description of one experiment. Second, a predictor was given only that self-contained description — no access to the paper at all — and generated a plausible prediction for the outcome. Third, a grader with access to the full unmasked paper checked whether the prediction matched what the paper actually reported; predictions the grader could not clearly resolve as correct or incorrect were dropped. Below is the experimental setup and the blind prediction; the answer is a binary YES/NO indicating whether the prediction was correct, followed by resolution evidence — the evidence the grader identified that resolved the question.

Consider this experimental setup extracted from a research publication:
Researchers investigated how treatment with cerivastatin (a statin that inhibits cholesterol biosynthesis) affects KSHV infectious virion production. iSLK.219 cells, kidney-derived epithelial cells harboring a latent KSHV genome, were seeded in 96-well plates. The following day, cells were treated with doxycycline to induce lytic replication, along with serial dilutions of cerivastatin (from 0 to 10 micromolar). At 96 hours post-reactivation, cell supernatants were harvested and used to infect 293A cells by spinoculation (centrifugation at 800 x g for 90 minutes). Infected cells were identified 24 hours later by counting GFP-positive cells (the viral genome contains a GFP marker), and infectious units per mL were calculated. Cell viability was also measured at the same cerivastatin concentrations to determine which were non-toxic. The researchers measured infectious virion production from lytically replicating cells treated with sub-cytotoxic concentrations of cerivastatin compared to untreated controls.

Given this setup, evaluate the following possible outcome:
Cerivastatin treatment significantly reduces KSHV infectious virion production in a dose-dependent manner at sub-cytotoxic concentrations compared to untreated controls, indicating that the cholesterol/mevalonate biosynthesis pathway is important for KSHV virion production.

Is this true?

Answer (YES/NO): NO